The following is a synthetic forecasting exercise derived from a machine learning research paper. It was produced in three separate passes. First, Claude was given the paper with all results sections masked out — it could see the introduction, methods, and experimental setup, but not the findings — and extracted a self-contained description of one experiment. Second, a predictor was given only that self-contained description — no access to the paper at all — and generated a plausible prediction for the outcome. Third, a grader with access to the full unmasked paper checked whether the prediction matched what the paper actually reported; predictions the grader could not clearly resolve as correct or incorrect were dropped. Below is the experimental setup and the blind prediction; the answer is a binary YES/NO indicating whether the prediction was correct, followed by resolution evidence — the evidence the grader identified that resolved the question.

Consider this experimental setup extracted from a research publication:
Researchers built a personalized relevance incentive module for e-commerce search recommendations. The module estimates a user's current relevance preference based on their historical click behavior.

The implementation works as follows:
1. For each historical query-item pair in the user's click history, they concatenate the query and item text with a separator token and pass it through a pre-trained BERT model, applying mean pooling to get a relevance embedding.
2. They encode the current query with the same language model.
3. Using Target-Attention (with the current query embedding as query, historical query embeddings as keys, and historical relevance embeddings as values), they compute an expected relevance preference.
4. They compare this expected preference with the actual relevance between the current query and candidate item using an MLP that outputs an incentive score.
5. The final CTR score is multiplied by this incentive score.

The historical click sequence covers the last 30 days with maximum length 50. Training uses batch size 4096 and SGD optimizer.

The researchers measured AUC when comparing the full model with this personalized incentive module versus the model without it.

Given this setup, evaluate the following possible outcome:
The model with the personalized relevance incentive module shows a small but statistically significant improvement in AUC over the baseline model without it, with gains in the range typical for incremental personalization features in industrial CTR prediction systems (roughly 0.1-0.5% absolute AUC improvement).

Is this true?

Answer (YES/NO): NO